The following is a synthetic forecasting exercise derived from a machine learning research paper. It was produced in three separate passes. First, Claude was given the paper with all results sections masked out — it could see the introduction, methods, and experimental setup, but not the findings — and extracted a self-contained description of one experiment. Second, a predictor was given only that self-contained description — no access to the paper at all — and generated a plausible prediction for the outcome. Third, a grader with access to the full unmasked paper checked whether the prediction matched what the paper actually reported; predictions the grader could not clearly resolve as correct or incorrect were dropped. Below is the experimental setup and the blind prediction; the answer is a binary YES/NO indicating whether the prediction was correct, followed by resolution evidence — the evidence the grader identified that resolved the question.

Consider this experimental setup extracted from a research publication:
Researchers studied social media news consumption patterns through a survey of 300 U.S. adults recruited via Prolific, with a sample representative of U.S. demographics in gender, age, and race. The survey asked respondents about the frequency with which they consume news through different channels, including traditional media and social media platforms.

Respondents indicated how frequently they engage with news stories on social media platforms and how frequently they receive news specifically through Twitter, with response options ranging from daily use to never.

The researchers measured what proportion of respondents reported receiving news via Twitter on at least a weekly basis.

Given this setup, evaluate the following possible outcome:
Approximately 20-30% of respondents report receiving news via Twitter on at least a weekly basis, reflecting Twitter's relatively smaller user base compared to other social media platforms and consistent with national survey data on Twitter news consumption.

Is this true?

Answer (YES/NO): YES